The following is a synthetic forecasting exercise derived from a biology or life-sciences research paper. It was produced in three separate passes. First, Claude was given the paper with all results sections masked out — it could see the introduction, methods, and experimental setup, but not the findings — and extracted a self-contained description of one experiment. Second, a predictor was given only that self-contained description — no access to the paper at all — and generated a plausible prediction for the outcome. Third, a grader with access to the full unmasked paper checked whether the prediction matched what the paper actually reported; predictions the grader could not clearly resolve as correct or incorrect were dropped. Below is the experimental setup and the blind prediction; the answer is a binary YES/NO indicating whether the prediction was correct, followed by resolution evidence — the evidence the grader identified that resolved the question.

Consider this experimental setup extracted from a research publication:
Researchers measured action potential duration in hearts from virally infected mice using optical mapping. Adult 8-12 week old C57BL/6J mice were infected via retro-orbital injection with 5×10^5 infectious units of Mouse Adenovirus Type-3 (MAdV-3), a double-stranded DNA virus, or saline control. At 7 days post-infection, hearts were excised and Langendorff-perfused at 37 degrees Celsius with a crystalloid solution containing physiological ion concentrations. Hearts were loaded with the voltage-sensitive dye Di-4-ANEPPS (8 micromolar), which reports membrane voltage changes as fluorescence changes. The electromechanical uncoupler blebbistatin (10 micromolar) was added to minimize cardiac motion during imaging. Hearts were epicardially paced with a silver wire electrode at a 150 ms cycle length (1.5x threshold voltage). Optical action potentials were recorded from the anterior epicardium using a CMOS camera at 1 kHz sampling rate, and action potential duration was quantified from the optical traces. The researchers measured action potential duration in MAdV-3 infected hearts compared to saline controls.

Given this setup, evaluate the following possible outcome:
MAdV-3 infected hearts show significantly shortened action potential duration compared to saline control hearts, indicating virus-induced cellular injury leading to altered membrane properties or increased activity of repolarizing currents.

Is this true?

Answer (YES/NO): NO